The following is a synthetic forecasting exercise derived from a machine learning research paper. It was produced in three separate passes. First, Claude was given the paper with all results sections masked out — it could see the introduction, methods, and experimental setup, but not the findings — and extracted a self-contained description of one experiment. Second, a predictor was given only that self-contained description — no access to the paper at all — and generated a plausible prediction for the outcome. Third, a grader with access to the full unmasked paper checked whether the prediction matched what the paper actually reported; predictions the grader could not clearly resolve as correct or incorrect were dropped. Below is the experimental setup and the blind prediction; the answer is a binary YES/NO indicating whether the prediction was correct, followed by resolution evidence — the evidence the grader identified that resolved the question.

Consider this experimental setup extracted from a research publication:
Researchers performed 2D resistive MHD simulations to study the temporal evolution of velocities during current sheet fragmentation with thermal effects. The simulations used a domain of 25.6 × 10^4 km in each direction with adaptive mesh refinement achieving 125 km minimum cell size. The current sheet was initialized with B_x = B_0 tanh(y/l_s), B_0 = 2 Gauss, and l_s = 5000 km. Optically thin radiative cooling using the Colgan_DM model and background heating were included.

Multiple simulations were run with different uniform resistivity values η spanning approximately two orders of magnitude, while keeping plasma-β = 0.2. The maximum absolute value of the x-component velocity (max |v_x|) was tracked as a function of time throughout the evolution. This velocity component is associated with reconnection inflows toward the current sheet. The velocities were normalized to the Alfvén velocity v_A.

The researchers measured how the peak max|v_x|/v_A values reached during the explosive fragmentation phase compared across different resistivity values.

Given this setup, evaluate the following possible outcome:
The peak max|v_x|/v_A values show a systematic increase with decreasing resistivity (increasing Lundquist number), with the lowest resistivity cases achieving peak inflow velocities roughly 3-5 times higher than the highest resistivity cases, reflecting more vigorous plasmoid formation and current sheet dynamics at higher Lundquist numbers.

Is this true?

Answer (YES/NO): NO